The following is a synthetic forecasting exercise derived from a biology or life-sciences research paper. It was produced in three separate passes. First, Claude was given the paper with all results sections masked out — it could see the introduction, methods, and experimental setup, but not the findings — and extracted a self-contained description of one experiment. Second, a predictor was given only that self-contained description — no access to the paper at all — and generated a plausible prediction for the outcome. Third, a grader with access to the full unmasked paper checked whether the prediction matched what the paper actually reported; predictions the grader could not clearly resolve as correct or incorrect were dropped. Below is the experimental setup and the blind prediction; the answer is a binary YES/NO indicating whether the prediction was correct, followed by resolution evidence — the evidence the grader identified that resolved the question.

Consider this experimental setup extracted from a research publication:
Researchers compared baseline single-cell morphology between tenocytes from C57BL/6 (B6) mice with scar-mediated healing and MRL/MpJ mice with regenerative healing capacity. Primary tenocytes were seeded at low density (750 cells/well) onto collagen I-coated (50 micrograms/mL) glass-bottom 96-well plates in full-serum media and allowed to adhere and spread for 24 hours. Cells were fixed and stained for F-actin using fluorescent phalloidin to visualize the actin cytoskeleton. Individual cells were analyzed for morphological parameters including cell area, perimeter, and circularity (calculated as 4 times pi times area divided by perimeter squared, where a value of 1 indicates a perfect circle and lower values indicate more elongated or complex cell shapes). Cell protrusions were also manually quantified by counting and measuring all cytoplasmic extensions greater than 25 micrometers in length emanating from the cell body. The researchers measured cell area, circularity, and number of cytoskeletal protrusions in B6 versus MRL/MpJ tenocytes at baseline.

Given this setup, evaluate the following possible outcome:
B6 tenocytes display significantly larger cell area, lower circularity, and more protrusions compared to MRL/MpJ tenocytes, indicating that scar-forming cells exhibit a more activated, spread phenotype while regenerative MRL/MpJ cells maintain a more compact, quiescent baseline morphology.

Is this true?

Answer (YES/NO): NO